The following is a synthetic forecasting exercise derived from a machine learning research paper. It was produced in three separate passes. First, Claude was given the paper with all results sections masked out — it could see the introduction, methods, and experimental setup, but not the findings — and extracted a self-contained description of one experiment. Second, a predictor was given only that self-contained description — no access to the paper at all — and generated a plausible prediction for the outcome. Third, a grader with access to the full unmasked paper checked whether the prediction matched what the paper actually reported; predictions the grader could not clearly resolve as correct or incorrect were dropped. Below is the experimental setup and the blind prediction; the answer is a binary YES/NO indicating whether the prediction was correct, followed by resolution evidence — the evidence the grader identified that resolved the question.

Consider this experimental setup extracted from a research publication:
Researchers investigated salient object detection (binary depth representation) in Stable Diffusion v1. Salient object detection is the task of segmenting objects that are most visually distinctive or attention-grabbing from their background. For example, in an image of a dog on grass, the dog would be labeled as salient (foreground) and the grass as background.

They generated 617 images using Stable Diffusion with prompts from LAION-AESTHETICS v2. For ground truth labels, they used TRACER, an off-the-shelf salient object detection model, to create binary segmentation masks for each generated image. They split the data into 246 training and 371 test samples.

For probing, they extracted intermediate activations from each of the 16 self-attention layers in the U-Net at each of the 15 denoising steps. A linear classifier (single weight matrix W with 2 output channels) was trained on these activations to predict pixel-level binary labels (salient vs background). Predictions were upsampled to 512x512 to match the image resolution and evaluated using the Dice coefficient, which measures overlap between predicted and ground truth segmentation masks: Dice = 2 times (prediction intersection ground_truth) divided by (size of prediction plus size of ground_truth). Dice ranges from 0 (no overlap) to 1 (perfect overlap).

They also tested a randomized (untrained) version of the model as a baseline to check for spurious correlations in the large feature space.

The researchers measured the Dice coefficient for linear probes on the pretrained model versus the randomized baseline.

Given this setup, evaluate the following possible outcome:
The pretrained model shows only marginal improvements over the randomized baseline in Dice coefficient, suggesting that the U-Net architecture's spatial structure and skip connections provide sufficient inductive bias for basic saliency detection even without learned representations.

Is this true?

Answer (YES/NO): NO